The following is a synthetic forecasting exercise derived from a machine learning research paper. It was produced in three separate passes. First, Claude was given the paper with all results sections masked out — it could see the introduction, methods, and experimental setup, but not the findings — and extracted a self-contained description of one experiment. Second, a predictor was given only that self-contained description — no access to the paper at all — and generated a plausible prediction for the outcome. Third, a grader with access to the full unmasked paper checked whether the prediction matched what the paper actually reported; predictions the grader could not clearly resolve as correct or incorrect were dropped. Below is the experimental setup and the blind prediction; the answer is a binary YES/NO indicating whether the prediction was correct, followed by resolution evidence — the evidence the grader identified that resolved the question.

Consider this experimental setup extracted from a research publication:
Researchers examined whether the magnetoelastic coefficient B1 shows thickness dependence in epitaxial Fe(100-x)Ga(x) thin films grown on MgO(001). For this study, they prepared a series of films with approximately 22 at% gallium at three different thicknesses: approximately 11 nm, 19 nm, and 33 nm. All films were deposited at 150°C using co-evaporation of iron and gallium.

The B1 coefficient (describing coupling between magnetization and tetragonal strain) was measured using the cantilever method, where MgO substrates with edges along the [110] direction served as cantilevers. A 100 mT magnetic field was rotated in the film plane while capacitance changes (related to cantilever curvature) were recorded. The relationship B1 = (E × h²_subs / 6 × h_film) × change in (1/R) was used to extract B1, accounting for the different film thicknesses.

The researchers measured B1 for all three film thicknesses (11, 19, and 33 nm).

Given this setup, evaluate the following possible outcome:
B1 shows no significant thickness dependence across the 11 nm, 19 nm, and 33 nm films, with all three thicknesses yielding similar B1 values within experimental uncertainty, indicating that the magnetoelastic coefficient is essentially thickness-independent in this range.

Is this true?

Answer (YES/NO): YES